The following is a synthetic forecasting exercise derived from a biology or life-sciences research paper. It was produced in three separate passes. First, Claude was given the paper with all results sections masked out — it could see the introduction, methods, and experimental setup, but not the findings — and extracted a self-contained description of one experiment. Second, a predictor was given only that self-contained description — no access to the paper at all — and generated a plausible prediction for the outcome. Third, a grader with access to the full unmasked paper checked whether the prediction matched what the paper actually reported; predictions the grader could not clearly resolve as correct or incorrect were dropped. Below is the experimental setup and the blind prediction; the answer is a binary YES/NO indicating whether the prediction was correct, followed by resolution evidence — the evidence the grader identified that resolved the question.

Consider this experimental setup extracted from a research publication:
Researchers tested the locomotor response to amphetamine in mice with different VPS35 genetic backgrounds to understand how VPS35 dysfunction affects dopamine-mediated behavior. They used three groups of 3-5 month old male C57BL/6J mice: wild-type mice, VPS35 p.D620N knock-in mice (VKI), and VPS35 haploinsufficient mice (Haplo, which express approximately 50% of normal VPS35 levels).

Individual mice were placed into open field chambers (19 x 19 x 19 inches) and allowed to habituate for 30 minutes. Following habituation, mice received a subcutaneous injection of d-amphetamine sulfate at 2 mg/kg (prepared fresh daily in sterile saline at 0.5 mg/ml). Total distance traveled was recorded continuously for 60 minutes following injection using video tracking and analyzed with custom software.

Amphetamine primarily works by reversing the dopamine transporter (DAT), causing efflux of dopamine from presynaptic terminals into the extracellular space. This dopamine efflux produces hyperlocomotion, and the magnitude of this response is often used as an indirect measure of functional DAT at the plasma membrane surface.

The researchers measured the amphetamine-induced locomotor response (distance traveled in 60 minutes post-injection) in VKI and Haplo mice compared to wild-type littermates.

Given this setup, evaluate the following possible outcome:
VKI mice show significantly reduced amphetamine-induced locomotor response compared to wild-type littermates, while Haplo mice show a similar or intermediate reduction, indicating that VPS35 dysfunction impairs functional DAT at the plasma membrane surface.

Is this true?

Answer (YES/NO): NO